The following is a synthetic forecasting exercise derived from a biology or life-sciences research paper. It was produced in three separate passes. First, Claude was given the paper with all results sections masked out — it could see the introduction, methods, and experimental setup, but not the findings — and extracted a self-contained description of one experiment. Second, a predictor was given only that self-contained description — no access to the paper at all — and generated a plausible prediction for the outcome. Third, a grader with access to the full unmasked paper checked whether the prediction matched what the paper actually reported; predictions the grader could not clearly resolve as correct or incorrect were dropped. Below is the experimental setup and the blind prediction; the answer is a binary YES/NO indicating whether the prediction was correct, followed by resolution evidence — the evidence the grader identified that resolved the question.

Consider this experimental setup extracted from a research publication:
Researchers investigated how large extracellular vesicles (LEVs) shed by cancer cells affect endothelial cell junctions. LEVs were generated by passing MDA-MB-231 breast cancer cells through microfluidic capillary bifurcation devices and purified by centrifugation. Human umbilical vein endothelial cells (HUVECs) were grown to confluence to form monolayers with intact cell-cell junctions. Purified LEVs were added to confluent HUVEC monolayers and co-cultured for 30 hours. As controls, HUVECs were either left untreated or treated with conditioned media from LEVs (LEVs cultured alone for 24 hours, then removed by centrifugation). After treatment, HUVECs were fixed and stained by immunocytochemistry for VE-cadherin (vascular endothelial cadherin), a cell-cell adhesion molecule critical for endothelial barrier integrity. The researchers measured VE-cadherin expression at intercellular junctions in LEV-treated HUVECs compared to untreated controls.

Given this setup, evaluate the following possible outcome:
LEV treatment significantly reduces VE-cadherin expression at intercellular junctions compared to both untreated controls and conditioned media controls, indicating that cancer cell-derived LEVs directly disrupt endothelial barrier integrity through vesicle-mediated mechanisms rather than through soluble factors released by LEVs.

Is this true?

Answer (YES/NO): NO